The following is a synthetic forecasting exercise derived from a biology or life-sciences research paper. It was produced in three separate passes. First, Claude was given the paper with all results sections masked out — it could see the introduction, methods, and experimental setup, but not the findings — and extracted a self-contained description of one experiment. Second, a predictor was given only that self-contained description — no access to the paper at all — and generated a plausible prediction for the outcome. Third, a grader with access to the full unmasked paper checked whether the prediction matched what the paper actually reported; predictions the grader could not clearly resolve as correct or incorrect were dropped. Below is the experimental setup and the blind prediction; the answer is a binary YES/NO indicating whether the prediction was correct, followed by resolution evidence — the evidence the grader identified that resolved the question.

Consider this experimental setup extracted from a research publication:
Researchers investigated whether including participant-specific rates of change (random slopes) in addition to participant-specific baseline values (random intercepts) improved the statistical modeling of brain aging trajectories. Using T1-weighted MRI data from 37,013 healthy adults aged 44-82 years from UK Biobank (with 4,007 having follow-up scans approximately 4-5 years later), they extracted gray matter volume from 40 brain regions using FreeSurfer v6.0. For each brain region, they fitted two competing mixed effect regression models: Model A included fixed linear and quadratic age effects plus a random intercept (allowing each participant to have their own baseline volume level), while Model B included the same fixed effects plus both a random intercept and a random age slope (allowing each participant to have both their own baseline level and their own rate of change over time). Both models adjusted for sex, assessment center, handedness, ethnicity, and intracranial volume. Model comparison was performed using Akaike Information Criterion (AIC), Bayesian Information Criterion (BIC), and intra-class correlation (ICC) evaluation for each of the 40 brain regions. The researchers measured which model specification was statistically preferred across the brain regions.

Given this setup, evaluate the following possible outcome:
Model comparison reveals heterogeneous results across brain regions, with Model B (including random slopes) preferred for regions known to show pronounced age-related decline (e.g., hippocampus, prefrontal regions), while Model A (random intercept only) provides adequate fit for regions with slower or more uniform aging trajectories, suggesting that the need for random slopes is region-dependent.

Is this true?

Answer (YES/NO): NO